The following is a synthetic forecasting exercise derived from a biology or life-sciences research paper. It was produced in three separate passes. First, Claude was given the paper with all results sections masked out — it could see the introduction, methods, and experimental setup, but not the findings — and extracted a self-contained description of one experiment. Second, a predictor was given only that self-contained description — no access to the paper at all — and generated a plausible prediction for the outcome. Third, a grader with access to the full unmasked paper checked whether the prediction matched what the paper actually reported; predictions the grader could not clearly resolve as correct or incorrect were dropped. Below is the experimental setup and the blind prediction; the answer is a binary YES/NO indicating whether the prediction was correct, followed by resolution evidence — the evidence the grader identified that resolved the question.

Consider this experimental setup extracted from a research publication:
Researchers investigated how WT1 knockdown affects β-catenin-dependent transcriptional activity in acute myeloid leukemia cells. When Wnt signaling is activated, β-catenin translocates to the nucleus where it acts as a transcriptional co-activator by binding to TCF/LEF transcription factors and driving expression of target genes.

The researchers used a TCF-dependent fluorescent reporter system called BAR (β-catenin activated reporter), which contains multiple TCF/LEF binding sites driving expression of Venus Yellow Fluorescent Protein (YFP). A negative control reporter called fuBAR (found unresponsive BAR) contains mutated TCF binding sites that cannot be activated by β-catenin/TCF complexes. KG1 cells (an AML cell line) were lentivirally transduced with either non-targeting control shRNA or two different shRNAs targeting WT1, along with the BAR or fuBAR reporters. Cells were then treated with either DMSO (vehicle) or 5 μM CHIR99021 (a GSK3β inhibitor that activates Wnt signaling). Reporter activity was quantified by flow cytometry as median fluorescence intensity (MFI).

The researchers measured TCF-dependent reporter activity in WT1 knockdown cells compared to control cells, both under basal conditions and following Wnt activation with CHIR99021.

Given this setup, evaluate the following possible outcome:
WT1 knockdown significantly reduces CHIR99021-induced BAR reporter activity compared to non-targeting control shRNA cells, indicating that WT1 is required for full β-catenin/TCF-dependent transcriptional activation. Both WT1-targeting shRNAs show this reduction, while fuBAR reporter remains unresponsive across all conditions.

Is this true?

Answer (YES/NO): YES